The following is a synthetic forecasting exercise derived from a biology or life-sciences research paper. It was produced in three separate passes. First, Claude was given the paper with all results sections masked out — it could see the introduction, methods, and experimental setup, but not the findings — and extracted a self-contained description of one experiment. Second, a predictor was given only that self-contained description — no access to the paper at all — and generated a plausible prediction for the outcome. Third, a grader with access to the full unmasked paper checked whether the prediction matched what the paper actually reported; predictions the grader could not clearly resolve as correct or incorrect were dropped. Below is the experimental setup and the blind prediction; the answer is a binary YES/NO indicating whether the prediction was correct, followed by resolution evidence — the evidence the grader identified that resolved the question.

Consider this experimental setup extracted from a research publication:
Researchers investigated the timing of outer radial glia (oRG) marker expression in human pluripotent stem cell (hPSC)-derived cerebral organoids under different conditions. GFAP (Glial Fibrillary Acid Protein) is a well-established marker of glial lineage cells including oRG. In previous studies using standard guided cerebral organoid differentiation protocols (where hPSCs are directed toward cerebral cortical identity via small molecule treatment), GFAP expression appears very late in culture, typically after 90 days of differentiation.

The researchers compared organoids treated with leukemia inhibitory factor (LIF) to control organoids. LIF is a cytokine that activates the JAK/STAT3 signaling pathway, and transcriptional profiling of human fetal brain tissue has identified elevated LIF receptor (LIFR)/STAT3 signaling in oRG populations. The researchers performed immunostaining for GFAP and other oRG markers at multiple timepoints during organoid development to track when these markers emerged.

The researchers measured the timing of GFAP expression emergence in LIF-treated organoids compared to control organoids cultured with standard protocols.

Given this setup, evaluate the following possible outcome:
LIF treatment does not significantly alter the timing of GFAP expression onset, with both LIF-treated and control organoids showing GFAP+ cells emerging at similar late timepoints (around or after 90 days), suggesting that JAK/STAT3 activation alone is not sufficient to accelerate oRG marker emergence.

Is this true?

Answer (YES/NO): NO